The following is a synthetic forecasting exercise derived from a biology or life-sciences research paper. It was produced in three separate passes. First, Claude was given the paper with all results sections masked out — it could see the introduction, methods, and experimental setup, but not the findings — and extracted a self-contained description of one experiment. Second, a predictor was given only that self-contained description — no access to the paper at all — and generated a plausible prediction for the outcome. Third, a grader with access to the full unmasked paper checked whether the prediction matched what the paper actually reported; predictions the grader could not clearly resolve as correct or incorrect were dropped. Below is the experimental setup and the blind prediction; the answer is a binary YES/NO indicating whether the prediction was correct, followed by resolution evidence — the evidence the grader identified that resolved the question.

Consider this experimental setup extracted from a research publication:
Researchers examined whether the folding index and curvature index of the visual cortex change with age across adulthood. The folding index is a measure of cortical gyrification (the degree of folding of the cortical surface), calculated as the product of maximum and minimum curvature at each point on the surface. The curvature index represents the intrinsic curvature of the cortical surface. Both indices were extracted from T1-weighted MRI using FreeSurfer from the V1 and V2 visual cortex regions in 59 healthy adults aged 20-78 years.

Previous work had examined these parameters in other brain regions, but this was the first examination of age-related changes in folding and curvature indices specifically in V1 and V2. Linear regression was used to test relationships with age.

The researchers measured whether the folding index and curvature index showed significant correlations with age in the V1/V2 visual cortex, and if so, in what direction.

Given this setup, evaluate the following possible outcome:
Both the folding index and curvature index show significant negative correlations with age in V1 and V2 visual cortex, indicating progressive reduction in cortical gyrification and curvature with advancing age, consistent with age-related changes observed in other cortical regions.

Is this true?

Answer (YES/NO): YES